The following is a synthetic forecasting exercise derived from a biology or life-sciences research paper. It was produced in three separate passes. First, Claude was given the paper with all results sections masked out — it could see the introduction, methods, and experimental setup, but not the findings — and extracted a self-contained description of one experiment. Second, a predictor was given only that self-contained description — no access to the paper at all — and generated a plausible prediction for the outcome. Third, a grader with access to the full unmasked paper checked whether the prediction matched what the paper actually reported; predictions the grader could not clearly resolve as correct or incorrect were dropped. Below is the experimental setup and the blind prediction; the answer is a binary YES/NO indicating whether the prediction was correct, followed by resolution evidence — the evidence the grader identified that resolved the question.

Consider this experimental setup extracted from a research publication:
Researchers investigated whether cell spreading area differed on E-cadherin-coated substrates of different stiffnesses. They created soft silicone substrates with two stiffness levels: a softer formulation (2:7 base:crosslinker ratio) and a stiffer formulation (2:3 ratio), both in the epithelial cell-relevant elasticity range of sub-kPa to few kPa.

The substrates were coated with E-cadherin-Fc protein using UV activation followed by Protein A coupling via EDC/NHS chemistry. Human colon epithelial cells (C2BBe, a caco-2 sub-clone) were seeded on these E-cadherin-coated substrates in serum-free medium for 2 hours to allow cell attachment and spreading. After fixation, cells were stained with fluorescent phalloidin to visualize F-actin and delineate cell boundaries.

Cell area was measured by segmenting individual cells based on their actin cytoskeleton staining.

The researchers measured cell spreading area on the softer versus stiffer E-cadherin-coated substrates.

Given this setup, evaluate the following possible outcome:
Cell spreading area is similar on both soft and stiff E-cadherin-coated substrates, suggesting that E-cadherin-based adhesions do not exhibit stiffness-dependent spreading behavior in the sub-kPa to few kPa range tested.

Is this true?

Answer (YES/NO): YES